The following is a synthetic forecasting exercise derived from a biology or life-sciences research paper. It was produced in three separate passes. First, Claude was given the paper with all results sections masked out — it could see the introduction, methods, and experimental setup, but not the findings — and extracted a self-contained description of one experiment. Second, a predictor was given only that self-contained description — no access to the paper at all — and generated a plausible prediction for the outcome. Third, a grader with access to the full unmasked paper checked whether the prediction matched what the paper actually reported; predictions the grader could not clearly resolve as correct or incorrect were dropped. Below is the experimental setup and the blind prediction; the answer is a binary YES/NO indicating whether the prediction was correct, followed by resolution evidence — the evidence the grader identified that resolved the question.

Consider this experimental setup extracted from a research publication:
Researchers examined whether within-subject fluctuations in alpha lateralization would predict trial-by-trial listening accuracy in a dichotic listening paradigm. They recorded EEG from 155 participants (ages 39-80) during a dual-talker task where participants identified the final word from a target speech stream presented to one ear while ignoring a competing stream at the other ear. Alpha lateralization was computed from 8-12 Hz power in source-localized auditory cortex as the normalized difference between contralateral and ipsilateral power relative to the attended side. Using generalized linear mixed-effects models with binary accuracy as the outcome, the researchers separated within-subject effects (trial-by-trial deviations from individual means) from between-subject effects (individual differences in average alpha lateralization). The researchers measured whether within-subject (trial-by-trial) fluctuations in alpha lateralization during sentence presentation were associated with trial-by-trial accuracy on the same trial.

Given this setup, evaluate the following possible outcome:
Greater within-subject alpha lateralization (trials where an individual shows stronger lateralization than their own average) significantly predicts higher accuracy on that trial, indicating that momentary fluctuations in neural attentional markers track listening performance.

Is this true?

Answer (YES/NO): NO